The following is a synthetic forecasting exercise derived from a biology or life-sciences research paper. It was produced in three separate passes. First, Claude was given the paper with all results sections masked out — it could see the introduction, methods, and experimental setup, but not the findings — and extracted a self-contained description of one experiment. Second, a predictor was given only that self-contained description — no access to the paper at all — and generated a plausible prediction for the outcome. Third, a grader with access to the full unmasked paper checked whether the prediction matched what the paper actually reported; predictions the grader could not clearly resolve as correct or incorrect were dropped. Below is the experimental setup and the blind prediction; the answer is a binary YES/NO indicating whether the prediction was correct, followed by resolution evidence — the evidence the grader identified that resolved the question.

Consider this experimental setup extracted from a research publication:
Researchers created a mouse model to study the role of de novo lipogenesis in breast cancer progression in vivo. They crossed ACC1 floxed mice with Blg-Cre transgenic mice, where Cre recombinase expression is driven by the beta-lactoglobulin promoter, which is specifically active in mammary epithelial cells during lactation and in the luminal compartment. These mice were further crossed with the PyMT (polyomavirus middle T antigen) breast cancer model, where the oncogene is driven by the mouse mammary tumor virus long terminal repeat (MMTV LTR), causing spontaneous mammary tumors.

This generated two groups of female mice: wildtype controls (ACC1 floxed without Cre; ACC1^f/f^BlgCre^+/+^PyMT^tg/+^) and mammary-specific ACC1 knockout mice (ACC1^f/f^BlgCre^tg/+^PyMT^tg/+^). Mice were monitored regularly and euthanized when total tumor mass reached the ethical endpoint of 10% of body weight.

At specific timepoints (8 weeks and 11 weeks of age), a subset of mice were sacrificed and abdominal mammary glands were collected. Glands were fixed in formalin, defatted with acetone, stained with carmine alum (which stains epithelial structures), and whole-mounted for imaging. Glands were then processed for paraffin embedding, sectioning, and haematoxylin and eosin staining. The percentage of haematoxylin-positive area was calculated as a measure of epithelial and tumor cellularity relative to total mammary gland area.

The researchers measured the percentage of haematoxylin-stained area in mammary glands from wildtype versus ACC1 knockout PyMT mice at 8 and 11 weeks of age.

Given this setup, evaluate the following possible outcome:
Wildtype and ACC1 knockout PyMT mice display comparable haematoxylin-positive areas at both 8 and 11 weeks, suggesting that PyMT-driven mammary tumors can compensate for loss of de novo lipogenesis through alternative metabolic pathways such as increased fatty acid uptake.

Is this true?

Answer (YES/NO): NO